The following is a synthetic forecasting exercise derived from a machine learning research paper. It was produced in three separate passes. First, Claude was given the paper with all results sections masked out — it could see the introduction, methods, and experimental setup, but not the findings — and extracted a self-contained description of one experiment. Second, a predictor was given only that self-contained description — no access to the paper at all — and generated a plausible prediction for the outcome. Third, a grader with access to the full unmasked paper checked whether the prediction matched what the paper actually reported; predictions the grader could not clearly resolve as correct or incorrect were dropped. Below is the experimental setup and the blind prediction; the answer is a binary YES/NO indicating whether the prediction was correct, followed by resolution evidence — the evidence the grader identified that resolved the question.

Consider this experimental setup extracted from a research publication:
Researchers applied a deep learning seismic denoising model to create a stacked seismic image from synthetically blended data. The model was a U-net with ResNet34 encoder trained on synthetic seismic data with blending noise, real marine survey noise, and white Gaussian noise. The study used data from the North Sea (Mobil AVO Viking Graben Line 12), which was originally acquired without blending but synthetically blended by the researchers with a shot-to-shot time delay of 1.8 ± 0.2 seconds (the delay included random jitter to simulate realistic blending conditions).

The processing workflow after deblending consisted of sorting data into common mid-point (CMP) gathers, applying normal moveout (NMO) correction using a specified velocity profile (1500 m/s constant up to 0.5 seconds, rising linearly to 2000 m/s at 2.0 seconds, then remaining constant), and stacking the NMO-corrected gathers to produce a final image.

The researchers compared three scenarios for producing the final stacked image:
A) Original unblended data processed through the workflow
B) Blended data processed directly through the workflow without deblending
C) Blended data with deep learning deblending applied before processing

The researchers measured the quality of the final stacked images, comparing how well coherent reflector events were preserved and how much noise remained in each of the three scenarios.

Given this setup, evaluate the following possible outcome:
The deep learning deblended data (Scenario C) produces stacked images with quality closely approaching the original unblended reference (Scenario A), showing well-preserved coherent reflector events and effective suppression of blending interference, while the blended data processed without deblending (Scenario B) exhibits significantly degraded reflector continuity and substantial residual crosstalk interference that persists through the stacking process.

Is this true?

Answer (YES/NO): NO